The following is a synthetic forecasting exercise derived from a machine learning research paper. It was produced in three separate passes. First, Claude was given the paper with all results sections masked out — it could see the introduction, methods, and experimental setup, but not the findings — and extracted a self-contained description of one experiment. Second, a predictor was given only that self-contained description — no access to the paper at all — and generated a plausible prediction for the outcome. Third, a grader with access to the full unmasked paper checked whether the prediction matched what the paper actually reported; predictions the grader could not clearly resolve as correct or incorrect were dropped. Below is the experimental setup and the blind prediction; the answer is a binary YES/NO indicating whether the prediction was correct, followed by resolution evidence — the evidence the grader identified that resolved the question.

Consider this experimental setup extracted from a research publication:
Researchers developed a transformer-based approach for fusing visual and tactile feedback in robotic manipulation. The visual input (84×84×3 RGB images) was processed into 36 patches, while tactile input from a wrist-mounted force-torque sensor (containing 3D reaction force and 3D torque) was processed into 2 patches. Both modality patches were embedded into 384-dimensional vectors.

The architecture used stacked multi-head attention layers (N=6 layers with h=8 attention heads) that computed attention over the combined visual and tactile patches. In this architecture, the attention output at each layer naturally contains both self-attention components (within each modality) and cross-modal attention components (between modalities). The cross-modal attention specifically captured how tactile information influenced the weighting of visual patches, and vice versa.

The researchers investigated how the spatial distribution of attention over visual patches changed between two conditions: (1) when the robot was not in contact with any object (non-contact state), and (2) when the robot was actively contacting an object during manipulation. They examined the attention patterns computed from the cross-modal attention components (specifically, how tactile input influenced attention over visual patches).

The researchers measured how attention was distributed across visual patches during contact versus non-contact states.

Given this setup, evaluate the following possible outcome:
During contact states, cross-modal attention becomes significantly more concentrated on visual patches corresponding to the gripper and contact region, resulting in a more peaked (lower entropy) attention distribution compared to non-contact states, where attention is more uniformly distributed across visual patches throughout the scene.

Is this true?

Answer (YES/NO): NO